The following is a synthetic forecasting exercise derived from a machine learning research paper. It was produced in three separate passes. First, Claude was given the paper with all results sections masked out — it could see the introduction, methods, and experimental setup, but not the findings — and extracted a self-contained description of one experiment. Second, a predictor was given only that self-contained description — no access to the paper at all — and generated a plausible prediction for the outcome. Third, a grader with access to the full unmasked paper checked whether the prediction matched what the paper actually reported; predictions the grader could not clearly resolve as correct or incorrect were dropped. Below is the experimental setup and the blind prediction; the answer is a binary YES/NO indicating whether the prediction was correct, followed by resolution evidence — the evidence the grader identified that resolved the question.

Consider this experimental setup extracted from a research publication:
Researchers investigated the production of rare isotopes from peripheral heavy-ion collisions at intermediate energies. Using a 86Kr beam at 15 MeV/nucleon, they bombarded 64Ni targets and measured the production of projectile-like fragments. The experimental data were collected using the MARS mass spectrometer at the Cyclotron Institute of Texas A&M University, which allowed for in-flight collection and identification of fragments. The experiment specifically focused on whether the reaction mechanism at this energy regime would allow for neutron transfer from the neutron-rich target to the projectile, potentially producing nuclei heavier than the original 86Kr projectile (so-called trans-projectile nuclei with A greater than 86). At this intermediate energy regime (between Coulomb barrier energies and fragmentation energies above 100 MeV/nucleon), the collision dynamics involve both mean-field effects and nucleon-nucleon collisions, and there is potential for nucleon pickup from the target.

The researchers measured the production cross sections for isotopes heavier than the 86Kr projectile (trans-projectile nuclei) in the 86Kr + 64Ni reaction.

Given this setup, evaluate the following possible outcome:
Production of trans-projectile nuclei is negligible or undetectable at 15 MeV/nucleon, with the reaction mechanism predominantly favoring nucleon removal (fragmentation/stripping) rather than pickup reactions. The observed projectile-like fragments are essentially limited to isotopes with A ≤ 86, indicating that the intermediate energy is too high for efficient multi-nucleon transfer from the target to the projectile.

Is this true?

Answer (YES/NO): NO